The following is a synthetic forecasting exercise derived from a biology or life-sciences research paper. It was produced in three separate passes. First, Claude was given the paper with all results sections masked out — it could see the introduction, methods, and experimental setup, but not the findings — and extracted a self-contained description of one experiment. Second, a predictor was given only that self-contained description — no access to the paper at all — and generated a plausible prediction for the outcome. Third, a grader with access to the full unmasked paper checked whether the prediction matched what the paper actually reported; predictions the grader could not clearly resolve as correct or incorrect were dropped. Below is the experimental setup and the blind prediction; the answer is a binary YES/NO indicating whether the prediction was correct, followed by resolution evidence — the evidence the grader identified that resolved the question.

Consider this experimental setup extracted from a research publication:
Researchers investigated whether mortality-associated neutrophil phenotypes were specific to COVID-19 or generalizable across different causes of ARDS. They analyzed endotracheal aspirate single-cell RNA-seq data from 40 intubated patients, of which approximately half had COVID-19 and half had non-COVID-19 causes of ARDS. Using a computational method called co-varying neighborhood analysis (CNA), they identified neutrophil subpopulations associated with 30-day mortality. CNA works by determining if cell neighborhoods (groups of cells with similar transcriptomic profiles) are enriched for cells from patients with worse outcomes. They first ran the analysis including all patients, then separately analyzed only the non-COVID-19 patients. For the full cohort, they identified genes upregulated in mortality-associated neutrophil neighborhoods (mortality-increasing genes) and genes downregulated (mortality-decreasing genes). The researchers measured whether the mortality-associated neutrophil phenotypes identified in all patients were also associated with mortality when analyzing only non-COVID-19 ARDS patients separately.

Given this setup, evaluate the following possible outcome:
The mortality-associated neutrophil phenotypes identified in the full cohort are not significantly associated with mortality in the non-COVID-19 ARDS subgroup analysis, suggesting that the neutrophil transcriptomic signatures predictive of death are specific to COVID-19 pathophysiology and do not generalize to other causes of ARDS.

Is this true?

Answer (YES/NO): NO